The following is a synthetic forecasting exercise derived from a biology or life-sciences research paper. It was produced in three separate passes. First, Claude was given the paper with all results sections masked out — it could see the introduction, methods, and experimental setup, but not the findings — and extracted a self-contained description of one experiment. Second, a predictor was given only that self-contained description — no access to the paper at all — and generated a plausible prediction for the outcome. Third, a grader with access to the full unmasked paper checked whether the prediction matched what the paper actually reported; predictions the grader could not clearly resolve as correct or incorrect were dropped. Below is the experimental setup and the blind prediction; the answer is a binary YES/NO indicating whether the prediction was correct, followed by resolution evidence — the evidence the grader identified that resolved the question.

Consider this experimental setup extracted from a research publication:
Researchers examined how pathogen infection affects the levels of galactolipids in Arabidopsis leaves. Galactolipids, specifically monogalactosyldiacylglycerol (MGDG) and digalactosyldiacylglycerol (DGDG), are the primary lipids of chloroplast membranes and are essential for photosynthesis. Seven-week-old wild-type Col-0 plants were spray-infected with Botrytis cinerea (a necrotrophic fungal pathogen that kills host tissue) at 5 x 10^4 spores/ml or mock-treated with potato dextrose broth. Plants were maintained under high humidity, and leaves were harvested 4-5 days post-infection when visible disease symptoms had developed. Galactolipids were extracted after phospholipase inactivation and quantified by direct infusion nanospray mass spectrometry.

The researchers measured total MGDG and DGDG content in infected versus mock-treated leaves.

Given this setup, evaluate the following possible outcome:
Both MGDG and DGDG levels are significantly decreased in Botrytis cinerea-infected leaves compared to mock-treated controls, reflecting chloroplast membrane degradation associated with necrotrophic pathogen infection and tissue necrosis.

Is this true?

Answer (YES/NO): NO